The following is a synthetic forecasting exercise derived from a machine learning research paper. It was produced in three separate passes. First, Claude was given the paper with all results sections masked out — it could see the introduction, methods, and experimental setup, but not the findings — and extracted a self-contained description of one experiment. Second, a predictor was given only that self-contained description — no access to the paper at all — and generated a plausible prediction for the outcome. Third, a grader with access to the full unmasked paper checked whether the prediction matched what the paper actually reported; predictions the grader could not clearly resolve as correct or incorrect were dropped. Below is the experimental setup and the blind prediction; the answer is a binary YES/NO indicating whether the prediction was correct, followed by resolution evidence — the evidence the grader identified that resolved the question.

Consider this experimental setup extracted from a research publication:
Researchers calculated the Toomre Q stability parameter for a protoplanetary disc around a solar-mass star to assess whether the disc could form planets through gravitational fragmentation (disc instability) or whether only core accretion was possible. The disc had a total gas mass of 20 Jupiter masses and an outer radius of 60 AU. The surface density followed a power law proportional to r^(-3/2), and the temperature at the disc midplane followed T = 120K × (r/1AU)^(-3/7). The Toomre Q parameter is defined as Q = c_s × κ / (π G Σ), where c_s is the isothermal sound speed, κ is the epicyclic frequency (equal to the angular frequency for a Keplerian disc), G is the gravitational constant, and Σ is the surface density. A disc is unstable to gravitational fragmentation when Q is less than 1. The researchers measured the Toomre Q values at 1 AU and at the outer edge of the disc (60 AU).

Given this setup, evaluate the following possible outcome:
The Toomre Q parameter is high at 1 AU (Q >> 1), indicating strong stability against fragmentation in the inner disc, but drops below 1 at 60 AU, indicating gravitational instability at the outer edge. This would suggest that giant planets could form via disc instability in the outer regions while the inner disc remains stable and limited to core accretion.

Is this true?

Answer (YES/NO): NO